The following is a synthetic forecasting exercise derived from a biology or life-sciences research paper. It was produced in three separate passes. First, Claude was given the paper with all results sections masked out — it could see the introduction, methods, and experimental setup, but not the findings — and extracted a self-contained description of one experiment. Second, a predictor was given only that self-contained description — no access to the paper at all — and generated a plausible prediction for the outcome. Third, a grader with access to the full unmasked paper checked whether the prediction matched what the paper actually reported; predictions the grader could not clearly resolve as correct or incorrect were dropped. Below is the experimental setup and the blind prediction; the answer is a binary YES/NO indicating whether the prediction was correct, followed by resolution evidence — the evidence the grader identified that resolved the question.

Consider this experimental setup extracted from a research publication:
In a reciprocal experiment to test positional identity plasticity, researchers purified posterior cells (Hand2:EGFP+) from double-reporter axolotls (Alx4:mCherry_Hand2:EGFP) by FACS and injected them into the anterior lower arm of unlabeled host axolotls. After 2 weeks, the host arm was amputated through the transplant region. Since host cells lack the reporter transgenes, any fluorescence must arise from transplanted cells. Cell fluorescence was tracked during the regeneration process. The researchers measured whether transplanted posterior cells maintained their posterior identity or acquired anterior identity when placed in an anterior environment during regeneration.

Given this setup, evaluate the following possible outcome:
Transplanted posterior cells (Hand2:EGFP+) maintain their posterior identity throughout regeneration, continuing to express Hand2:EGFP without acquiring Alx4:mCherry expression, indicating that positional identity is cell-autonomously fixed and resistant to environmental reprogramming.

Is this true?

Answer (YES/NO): YES